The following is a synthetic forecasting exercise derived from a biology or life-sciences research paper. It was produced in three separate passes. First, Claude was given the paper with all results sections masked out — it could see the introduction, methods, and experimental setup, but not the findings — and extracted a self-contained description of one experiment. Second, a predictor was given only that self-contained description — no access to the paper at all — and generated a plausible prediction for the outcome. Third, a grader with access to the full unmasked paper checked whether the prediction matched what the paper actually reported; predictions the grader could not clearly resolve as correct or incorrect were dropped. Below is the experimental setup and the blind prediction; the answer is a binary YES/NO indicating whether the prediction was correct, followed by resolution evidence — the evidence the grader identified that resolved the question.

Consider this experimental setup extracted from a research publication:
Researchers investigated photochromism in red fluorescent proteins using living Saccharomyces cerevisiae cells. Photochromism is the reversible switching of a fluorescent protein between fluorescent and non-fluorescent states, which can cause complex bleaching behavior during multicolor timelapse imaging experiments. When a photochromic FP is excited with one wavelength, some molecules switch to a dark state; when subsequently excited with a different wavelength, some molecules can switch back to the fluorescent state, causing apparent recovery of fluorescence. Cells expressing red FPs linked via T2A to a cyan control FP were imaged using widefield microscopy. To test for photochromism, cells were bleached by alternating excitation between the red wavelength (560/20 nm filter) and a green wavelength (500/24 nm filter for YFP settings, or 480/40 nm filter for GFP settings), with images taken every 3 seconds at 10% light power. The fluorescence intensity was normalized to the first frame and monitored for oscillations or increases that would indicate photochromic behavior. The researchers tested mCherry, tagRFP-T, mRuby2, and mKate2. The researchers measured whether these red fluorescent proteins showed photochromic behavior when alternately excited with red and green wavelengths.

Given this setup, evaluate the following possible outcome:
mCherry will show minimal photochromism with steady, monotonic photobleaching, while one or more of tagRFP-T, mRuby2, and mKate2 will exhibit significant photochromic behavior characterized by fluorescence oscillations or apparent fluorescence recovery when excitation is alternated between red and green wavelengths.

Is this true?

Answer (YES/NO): YES